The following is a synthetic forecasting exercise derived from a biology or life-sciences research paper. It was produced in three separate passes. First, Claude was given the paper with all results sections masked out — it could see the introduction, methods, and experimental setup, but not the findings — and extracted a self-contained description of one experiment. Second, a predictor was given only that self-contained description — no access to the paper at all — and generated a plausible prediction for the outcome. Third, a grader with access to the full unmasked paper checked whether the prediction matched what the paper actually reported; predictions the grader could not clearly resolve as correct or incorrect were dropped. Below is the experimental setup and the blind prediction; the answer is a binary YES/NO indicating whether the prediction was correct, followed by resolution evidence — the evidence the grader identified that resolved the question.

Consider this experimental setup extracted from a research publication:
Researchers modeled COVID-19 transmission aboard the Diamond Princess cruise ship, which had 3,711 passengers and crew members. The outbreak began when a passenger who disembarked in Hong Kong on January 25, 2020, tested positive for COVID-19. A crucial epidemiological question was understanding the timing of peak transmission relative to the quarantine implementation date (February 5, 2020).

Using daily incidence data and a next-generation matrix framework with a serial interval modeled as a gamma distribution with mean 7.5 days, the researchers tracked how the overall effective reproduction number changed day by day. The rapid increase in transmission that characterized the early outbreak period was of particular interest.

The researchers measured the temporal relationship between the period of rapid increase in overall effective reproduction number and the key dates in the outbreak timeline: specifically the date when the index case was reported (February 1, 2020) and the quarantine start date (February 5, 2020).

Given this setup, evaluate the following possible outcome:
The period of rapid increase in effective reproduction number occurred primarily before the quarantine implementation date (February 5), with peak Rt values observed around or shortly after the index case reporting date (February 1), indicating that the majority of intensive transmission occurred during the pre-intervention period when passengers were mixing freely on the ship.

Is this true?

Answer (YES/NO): NO